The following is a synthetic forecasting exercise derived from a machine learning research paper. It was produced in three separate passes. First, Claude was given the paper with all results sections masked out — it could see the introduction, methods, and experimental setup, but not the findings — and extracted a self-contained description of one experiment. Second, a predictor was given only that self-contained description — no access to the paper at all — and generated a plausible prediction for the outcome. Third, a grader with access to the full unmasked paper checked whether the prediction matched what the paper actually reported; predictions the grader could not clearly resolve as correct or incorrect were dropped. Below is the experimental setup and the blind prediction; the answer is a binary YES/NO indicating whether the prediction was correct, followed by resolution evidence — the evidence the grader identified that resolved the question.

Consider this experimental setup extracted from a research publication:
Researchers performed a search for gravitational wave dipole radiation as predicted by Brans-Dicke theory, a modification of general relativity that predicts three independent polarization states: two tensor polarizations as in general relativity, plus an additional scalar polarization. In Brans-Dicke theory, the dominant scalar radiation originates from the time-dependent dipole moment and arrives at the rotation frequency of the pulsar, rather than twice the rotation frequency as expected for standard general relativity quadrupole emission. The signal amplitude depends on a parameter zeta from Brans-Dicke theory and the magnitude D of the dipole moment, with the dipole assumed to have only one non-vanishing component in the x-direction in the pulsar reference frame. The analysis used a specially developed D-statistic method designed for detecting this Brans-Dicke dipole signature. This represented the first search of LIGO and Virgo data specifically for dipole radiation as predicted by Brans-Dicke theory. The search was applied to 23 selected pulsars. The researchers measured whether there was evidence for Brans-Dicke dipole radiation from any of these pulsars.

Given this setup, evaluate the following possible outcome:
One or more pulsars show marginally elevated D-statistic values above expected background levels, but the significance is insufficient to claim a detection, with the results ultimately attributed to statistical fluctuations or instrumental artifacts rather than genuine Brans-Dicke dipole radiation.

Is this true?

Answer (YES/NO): NO